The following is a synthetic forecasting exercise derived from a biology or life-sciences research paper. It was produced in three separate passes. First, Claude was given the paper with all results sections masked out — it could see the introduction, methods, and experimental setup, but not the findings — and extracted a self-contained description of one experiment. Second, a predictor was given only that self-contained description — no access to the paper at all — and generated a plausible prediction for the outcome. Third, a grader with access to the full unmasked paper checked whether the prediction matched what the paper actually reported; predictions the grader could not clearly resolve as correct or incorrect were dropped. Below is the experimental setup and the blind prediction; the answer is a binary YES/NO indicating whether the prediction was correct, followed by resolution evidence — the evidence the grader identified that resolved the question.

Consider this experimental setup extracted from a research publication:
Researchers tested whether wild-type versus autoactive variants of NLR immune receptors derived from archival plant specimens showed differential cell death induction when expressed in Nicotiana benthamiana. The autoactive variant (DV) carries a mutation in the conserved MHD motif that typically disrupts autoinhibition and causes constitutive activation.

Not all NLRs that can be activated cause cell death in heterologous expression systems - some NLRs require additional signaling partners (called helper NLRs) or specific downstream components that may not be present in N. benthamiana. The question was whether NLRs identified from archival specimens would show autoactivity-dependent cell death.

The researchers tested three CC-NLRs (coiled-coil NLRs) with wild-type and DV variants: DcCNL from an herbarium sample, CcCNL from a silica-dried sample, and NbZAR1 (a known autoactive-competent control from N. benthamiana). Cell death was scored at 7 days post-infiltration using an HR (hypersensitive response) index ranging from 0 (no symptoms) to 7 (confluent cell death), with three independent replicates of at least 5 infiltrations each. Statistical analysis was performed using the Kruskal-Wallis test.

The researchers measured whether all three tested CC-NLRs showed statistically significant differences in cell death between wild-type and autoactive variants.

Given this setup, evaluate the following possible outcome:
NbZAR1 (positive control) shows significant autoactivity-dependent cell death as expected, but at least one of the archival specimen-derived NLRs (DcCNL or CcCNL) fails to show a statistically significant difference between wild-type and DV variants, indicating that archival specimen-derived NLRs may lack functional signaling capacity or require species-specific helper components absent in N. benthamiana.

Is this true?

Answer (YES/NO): YES